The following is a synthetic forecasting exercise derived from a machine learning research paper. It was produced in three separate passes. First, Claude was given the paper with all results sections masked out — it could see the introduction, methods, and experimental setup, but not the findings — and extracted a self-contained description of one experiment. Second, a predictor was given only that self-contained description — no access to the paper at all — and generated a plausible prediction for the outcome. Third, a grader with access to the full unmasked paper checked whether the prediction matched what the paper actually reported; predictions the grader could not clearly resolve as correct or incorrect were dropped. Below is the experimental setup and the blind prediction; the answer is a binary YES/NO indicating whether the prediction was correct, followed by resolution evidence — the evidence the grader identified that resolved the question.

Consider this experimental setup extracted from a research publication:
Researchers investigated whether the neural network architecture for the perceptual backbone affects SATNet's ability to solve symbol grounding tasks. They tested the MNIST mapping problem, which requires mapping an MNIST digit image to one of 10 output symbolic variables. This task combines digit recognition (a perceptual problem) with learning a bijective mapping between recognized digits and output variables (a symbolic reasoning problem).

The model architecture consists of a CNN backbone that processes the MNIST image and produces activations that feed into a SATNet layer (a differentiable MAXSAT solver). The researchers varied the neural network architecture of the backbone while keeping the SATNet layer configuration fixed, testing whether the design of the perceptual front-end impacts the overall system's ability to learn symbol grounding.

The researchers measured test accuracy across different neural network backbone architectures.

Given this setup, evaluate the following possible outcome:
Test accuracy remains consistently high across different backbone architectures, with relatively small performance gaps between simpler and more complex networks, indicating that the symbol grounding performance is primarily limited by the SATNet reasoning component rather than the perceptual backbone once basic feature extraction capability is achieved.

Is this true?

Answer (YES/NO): NO